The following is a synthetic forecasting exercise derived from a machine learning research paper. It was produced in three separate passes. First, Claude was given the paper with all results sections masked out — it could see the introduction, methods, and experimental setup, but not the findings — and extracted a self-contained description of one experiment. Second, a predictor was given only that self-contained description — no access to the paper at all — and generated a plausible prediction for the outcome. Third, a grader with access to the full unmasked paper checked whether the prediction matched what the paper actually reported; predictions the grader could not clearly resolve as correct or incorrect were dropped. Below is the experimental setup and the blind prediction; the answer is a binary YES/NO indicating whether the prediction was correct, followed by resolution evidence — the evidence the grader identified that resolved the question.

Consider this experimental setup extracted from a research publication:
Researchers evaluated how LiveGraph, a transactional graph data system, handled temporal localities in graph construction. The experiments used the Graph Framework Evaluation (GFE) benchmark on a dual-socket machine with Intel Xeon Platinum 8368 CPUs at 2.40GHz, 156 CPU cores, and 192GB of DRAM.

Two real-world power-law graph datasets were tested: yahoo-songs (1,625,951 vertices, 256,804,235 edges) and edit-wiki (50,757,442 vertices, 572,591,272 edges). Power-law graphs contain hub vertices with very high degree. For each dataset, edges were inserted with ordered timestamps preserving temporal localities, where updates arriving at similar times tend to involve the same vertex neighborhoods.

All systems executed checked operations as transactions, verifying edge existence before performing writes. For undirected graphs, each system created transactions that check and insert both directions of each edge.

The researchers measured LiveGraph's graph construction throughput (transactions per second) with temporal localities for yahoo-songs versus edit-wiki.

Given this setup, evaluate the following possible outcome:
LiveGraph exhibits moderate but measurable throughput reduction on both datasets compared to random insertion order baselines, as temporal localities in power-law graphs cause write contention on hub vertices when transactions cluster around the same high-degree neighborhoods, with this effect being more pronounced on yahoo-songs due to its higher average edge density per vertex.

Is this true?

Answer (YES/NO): NO